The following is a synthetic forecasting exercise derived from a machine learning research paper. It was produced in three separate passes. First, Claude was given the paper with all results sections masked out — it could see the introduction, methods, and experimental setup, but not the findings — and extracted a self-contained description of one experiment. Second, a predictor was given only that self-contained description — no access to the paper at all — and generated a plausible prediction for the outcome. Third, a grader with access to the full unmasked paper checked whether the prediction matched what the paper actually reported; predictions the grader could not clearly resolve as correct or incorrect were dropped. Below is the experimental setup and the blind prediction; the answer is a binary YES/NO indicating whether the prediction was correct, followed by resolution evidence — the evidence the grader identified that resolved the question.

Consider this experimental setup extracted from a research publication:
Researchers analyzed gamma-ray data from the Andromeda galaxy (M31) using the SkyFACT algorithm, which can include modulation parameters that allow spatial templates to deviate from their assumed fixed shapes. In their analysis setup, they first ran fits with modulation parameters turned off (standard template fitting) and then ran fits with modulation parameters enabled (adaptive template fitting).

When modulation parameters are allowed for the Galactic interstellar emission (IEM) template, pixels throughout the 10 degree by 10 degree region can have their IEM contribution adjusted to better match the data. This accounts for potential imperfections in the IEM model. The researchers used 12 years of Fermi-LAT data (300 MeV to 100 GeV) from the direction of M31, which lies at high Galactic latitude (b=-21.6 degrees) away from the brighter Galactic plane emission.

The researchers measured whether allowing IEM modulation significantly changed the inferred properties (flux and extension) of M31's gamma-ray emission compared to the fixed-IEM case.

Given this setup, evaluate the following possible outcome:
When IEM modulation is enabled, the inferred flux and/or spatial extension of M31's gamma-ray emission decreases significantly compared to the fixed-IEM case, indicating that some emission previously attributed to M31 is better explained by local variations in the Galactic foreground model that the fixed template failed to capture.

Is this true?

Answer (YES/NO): NO